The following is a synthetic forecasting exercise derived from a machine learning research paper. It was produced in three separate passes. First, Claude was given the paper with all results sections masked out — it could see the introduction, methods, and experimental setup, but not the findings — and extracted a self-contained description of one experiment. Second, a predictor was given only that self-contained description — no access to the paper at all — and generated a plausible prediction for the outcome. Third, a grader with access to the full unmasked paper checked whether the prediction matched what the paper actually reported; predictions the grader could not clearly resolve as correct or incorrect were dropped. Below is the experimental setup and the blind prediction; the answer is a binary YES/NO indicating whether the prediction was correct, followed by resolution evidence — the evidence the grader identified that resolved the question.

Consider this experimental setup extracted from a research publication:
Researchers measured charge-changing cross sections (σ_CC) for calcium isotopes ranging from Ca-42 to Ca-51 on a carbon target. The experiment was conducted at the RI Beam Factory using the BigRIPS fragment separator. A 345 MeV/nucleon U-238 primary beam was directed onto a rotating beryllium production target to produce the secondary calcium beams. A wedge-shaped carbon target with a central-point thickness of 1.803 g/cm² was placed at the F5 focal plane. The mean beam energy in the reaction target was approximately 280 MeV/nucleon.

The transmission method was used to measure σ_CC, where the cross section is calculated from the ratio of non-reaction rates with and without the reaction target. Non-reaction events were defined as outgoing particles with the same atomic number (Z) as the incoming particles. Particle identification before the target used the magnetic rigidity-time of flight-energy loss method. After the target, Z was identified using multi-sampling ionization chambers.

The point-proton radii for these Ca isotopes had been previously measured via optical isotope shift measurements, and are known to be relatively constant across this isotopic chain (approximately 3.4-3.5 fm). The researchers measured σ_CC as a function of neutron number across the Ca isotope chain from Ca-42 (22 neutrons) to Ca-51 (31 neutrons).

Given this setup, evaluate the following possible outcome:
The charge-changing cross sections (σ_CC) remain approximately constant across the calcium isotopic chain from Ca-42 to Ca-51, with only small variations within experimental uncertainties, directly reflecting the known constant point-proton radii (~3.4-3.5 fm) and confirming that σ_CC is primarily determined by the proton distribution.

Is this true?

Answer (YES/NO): NO